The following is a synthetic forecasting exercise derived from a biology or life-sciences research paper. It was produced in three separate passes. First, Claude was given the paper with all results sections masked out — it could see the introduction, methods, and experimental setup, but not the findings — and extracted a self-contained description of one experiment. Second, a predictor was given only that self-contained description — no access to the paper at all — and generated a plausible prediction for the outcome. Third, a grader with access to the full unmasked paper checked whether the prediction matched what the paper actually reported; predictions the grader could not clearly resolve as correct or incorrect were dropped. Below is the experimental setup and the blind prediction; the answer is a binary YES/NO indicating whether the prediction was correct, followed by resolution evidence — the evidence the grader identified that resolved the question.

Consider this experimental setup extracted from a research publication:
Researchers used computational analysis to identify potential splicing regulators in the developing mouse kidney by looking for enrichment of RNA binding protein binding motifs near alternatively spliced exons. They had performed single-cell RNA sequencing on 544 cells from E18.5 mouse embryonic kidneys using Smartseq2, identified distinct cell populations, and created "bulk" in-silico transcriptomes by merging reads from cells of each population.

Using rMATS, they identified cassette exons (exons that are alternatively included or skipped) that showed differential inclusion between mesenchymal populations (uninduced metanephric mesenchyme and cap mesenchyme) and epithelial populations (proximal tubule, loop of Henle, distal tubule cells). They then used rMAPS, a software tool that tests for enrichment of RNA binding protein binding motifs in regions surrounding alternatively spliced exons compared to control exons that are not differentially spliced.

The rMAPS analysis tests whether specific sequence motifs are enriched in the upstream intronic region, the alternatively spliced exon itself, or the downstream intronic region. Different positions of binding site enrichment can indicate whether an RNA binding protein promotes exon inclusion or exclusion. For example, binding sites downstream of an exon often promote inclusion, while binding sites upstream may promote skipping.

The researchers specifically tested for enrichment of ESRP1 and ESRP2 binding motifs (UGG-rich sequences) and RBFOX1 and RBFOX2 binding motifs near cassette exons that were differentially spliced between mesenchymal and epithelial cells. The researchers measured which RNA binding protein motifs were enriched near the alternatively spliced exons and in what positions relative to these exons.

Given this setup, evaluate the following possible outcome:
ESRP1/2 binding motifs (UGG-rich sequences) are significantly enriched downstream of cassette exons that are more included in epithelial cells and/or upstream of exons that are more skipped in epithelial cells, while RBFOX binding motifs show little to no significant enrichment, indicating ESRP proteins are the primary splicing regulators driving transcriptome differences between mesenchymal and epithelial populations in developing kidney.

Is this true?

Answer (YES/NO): NO